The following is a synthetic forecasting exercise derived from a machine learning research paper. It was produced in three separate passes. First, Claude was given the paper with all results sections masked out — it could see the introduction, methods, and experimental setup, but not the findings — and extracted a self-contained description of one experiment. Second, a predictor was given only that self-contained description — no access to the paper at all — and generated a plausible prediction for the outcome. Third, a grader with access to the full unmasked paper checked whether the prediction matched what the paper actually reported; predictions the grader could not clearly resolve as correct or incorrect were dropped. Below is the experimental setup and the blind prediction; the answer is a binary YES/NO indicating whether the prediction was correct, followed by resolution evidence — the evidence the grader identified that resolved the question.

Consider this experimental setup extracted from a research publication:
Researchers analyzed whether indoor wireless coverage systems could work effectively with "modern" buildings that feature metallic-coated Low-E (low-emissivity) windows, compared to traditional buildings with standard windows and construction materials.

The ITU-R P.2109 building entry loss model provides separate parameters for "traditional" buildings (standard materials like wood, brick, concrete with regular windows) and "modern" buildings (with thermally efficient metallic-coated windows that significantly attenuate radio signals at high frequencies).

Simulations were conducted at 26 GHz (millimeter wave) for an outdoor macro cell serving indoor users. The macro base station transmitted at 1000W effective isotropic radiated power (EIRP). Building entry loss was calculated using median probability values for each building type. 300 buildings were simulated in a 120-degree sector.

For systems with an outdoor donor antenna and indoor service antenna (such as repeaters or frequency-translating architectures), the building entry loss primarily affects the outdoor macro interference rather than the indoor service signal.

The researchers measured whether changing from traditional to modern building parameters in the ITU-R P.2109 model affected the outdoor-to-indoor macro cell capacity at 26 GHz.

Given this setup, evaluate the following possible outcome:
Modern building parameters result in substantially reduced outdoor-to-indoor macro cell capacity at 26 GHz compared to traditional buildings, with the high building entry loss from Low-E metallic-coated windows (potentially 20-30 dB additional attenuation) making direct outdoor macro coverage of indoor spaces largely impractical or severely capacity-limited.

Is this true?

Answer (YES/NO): YES